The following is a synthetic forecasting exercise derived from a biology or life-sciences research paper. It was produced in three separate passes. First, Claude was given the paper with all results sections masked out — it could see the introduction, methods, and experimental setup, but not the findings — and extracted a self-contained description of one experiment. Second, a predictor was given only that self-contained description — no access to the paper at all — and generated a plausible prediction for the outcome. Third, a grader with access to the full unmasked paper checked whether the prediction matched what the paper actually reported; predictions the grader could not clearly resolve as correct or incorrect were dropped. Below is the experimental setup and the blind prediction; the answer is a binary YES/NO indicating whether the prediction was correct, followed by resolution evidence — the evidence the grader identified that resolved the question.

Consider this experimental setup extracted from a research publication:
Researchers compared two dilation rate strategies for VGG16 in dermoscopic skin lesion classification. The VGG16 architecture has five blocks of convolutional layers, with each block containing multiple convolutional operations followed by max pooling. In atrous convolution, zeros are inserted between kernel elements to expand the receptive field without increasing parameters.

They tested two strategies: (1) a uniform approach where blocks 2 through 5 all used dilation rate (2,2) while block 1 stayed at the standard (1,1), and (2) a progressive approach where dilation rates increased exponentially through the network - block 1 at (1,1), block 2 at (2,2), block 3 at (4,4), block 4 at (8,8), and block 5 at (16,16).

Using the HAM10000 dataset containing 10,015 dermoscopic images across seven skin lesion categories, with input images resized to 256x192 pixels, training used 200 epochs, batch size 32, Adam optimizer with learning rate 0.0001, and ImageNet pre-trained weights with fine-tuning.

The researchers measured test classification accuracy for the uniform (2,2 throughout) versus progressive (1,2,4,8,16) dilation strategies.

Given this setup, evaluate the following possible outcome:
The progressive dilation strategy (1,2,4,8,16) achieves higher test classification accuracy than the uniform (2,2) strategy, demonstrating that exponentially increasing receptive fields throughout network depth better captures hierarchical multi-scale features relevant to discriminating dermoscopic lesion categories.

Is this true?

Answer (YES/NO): YES